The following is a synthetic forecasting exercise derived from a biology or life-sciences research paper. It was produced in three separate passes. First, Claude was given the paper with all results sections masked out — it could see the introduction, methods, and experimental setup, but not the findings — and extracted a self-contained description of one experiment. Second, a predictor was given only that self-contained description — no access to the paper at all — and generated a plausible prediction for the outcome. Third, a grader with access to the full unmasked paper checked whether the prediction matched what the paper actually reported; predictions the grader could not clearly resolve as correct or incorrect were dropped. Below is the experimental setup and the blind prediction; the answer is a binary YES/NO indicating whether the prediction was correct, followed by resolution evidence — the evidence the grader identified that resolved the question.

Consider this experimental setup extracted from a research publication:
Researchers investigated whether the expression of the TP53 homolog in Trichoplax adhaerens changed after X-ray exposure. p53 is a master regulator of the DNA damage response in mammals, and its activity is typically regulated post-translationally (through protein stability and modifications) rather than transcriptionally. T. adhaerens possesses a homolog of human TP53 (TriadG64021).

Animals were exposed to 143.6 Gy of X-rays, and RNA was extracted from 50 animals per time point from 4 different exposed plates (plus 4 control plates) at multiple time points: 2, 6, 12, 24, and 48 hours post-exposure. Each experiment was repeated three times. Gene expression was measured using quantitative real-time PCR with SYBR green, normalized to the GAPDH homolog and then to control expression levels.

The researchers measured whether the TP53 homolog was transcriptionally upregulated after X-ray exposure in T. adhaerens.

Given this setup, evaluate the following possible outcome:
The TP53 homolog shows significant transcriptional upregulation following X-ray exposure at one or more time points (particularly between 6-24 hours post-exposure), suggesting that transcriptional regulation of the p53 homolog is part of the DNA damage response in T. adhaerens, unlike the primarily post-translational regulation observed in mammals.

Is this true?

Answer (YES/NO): NO